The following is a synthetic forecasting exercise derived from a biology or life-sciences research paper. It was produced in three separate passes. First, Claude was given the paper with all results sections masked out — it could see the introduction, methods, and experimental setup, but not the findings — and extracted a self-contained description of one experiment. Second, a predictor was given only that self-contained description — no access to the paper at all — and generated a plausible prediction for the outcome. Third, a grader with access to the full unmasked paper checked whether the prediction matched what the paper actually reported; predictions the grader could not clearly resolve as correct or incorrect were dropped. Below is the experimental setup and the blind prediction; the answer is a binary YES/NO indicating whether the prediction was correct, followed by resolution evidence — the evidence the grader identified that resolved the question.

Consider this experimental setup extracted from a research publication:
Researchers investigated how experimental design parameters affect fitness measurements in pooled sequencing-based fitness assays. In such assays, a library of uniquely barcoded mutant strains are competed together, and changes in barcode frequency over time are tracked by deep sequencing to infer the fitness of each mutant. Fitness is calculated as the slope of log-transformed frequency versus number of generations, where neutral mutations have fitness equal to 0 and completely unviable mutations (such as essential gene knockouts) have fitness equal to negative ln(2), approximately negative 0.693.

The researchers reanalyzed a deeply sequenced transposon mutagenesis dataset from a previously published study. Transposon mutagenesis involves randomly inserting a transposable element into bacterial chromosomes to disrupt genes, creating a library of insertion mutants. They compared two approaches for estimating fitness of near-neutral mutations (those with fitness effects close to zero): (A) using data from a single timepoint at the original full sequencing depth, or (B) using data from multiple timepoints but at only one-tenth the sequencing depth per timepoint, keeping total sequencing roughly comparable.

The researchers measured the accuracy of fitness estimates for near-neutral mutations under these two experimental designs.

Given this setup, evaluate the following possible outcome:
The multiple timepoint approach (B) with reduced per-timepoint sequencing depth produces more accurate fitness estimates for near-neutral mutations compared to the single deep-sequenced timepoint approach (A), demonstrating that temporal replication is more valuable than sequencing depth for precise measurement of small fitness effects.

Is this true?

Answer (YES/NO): YES